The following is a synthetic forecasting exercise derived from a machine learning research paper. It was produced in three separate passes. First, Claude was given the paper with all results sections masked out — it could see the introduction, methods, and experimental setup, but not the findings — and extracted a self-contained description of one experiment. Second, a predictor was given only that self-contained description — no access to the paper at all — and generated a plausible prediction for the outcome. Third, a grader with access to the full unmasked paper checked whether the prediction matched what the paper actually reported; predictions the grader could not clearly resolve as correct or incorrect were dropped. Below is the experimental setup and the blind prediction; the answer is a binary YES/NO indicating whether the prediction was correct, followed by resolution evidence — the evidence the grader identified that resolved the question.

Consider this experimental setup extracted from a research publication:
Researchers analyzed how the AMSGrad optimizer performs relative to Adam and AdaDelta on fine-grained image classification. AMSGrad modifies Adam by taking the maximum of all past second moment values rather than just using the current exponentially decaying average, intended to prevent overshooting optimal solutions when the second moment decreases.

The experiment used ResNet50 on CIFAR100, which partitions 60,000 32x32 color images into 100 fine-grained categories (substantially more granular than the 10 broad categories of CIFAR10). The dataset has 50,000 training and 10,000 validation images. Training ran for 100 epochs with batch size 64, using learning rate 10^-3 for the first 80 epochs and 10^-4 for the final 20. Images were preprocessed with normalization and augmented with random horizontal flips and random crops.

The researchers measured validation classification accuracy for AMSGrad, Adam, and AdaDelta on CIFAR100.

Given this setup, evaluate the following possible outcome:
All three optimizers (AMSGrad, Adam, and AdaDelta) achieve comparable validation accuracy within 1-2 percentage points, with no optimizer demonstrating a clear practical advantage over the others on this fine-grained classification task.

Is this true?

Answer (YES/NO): YES